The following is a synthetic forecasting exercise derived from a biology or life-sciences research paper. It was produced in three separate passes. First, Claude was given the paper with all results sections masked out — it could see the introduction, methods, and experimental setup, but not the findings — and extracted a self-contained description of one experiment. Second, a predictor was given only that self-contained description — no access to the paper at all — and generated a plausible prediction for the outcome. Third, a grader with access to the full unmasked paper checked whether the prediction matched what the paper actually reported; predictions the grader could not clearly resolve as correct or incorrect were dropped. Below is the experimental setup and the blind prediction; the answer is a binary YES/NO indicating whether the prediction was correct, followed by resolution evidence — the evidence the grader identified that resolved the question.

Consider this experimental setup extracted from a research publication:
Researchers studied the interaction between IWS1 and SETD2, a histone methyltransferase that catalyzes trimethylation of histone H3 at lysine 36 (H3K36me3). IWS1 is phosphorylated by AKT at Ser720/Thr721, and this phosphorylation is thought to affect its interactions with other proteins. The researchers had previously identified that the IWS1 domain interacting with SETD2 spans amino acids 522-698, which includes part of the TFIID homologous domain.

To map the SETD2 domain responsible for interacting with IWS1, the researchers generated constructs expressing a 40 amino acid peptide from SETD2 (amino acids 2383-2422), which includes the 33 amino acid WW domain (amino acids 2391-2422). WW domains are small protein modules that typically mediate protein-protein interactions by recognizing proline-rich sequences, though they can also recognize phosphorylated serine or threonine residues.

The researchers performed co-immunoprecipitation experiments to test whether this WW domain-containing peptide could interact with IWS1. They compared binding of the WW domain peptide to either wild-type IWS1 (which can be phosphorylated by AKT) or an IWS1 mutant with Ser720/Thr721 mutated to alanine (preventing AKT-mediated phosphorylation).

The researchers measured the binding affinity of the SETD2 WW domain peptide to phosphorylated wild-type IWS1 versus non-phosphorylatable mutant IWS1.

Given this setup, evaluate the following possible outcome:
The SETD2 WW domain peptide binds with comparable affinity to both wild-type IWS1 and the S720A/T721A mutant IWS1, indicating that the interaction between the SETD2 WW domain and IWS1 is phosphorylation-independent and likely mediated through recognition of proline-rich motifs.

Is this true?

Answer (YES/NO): NO